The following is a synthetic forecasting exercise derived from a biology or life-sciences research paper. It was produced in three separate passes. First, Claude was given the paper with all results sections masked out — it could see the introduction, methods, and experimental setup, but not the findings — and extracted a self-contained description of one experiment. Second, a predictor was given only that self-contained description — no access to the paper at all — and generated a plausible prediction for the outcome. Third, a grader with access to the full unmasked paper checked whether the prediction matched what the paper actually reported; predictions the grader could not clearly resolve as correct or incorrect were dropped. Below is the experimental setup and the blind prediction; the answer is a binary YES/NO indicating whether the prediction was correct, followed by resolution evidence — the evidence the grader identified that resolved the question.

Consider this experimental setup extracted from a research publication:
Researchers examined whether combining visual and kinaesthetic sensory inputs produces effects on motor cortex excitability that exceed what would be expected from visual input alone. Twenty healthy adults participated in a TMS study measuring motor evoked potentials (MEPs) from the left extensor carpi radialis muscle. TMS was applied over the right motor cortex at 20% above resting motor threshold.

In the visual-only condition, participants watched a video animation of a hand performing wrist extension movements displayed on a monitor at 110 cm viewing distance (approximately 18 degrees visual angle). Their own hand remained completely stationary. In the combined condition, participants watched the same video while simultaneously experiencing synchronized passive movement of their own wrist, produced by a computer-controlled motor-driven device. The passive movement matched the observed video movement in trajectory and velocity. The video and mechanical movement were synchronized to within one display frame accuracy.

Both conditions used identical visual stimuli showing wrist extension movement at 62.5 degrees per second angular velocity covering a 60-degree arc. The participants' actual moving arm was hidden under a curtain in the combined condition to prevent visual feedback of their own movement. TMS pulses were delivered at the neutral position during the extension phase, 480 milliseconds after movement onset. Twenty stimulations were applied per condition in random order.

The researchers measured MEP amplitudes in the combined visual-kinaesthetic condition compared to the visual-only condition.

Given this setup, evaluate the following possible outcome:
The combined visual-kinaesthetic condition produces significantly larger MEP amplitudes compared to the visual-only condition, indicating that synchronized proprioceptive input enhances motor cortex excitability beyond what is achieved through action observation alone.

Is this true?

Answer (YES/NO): YES